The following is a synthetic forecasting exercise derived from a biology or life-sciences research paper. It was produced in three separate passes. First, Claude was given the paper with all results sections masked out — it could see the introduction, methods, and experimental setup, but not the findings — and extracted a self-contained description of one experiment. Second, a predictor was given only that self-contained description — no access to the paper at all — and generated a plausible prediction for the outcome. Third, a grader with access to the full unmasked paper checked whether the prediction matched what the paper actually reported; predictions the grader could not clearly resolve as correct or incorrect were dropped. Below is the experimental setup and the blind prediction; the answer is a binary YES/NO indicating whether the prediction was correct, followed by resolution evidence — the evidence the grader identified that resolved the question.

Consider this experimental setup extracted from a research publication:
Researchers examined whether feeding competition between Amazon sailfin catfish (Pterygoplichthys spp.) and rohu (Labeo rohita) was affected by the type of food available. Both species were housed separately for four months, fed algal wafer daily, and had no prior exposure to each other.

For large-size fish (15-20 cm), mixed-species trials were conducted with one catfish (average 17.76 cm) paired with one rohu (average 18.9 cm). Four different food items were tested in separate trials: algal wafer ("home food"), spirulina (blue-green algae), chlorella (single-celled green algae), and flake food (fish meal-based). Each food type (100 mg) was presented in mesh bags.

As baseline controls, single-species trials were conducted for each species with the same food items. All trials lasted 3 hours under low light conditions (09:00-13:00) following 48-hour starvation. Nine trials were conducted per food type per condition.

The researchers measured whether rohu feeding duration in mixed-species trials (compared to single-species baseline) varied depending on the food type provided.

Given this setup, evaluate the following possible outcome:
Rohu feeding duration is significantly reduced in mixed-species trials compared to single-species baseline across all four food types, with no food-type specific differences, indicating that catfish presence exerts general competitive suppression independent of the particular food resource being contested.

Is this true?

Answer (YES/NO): NO